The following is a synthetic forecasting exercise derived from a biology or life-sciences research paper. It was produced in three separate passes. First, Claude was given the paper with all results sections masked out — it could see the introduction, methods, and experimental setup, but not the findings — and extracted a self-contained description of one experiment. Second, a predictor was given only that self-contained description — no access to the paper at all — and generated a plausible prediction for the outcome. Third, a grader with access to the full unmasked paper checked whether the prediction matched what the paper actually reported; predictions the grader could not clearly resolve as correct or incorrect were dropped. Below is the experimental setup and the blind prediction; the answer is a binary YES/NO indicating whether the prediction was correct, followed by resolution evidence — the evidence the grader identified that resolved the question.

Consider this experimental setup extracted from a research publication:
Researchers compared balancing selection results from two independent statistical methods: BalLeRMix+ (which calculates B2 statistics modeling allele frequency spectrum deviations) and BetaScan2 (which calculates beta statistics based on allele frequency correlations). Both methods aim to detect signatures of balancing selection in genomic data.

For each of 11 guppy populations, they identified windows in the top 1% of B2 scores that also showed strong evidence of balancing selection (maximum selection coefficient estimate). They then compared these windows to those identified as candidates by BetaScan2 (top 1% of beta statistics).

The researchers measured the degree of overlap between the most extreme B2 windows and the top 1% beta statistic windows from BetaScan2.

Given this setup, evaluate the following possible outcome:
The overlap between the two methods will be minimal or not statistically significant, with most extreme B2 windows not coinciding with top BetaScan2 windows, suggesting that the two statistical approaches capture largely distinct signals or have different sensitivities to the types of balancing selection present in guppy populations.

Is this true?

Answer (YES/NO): YES